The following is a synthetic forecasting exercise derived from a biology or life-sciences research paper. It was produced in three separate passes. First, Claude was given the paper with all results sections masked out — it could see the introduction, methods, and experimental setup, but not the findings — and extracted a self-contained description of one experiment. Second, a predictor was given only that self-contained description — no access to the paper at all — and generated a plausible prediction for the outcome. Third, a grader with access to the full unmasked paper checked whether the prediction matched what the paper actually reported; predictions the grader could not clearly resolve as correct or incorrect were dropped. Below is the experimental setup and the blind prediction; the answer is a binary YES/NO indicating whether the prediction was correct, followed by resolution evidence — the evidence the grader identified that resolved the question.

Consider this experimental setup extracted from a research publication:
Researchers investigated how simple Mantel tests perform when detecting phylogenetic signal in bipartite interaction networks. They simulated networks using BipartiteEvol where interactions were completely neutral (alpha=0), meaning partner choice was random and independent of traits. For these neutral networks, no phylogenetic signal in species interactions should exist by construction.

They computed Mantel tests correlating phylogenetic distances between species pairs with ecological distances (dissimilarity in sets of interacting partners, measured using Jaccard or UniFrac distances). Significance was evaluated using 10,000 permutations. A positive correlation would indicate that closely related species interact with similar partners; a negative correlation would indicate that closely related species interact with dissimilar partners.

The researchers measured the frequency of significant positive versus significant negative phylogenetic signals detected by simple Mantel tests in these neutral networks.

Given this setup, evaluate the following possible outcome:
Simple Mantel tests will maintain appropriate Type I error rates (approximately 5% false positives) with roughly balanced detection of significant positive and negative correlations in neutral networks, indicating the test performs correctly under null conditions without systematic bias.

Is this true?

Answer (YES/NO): NO